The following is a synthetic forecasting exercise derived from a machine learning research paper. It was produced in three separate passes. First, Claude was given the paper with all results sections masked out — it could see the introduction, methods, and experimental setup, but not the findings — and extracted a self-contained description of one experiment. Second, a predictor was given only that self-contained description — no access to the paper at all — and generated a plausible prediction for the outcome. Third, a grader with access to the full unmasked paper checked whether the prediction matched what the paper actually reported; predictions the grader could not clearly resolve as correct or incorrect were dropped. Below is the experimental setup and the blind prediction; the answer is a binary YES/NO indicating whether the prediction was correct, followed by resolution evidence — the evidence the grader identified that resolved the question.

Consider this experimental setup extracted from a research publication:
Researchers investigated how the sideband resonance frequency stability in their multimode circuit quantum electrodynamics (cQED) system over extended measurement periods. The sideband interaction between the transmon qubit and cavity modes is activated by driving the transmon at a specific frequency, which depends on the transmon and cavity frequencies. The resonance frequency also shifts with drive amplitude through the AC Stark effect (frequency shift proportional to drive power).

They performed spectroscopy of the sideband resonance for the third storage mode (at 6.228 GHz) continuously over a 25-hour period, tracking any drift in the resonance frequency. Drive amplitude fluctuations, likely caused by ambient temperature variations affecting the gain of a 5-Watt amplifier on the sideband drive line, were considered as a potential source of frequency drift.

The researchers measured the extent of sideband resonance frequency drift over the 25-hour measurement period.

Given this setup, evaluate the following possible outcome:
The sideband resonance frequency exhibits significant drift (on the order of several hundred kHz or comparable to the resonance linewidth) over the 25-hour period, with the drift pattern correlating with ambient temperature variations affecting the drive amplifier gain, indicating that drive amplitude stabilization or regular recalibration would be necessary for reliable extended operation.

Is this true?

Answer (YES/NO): YES